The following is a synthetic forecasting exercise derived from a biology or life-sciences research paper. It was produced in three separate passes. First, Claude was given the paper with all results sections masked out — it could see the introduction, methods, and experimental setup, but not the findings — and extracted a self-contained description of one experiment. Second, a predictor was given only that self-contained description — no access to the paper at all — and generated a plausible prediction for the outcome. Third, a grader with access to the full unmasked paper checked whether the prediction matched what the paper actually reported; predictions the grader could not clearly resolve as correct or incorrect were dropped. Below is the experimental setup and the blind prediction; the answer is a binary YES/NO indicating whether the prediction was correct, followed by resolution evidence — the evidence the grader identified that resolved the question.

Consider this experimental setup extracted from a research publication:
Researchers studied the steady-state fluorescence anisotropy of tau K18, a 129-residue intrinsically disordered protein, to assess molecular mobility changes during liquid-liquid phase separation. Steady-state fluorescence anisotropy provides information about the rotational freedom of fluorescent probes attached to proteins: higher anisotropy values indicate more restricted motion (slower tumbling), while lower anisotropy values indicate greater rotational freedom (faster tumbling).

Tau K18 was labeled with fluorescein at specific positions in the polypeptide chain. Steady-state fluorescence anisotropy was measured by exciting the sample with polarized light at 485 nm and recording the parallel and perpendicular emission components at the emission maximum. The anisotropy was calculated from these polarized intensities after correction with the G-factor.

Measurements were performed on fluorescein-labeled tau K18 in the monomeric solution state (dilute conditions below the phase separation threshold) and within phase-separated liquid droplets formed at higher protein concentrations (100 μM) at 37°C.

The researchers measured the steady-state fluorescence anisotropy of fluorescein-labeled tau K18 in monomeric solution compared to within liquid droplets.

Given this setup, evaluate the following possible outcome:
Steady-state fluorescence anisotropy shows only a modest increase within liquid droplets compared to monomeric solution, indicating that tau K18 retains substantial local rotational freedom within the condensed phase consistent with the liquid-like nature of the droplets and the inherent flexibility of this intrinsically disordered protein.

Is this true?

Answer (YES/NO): NO